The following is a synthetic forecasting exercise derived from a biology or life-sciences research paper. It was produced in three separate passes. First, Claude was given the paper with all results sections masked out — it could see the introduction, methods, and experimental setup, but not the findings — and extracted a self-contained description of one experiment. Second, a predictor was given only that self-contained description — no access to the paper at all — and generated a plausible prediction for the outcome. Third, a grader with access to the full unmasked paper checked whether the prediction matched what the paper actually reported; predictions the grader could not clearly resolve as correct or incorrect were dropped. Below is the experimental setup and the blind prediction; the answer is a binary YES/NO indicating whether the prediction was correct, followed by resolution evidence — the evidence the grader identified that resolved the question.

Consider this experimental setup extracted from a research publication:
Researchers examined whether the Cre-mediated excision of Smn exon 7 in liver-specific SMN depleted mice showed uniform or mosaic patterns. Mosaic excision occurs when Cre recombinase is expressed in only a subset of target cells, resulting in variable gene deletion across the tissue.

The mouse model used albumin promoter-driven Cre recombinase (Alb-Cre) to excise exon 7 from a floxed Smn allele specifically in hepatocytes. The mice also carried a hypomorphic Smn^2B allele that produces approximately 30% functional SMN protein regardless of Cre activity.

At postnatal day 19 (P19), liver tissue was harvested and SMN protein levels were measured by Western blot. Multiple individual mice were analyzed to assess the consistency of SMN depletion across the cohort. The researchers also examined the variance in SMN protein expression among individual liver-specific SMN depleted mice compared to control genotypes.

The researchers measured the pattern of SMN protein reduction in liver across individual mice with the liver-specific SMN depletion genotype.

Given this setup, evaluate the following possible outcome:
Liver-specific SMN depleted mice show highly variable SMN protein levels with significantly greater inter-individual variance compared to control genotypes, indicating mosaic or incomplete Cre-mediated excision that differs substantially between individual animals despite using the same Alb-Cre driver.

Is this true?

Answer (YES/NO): YES